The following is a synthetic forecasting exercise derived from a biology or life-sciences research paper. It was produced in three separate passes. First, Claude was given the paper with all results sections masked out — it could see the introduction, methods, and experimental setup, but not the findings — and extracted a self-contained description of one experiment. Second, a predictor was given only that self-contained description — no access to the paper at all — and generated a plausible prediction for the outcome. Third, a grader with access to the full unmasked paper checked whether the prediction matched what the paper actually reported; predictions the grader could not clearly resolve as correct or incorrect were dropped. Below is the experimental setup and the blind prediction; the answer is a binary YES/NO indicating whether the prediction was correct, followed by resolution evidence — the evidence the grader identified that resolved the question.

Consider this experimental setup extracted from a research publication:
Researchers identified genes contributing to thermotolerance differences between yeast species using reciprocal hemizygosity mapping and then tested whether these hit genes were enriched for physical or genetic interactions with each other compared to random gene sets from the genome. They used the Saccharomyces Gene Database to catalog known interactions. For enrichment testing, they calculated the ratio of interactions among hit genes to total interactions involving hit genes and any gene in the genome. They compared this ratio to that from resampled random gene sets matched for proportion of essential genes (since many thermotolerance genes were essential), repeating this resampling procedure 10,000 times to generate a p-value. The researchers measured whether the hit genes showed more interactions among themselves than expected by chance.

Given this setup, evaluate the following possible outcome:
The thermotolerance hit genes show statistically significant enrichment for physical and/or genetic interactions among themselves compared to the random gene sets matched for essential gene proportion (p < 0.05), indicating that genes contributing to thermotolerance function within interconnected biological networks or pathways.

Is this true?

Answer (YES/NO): YES